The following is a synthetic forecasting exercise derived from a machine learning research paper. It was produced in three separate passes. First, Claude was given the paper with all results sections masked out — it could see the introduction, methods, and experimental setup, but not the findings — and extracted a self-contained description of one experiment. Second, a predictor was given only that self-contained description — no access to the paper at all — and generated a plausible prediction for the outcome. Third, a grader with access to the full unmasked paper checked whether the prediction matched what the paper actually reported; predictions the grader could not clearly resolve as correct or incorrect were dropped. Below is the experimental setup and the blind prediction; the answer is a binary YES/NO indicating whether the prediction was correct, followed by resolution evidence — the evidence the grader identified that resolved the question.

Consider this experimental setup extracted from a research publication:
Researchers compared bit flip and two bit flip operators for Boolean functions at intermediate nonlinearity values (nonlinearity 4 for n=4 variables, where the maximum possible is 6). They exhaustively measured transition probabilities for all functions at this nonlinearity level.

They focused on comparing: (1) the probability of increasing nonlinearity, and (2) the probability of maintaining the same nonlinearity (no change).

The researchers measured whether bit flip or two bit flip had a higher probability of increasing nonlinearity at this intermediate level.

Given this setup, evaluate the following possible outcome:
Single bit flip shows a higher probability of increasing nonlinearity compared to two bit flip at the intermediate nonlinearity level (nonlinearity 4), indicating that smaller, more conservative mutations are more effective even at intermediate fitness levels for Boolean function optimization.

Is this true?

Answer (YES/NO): YES